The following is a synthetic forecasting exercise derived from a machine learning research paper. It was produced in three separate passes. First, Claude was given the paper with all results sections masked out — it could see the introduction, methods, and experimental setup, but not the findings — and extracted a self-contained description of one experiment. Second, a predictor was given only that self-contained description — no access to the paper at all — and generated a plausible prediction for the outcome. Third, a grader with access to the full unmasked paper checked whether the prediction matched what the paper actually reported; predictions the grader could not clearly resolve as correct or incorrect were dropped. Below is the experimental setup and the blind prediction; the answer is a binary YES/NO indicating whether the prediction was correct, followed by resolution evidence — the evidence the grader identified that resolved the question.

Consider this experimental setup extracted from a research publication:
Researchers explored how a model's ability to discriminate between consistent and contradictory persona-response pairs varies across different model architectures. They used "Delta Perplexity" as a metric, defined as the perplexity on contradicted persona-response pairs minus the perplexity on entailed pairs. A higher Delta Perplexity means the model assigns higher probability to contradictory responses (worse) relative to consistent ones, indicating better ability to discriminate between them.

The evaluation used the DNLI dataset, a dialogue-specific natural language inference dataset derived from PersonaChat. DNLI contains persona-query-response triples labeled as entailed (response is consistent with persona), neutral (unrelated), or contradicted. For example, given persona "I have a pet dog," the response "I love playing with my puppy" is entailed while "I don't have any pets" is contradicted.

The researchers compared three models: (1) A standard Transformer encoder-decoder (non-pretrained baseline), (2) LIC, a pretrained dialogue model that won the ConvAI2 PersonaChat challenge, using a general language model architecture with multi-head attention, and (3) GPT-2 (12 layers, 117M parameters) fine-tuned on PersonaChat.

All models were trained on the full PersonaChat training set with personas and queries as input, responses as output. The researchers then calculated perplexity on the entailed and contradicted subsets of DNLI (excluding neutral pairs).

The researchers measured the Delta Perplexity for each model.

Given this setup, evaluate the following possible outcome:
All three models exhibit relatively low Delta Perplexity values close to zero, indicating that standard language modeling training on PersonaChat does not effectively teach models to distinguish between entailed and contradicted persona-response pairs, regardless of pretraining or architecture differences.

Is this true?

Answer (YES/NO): NO